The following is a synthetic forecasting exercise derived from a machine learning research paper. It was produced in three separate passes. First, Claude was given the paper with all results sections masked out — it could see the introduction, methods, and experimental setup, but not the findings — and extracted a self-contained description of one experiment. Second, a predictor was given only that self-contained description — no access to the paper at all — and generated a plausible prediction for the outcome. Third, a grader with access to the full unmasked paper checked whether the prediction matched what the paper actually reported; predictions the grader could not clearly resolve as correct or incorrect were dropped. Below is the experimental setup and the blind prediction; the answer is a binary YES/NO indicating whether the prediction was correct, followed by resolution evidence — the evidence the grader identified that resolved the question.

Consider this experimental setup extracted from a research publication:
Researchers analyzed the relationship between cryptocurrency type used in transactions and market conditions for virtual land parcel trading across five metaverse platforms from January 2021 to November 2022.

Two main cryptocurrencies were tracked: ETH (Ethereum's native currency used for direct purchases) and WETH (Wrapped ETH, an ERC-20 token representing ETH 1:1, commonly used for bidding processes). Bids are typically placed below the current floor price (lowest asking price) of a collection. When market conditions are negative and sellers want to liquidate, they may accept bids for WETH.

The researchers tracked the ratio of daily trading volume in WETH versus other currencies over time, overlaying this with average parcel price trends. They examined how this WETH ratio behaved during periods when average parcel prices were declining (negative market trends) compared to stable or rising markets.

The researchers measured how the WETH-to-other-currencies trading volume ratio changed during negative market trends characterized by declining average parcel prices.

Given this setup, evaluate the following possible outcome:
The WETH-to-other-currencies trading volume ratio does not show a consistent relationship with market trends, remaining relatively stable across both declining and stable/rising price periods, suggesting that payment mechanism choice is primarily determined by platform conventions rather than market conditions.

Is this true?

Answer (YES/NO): NO